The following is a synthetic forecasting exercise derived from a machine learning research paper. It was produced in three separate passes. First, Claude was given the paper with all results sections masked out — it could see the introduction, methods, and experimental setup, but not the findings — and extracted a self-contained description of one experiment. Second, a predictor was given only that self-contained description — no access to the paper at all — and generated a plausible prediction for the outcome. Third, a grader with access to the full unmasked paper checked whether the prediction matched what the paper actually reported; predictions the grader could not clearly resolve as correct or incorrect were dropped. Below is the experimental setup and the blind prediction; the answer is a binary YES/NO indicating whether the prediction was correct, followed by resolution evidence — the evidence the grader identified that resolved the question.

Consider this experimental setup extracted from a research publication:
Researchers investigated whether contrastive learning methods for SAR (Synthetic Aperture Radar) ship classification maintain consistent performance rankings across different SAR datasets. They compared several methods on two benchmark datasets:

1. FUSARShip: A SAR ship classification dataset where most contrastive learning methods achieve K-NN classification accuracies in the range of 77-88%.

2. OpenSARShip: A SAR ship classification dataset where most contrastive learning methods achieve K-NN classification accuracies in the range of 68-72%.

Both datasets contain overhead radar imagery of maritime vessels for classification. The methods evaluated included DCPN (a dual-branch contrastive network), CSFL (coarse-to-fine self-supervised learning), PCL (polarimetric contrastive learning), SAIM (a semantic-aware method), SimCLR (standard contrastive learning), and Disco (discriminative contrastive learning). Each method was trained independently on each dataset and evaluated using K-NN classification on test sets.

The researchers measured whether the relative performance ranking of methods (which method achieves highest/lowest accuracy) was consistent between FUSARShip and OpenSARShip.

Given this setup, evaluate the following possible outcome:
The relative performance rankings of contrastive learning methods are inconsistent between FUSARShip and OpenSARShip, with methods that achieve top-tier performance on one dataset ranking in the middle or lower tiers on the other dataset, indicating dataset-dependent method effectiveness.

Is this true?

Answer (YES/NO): YES